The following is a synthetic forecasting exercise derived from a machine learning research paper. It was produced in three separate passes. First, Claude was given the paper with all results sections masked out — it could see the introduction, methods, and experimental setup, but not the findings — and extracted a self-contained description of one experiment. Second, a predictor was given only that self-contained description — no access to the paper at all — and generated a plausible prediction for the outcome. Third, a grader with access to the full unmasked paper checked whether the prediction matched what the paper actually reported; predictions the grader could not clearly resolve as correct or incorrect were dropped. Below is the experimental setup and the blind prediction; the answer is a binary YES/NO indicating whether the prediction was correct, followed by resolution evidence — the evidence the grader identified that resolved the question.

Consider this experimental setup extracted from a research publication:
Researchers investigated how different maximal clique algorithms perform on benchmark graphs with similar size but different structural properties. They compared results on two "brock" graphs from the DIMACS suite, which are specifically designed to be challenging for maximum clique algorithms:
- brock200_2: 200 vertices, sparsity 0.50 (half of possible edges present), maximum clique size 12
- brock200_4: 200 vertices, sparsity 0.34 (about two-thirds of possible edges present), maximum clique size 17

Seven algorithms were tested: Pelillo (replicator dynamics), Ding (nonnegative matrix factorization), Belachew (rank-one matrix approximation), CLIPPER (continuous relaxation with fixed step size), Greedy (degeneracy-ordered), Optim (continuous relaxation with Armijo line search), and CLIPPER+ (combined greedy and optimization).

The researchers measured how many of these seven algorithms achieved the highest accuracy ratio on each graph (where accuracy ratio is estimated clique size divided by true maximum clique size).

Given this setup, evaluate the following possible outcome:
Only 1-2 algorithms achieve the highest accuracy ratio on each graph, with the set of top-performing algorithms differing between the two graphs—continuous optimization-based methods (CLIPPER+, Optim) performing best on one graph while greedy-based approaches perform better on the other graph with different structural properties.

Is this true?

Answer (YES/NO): NO